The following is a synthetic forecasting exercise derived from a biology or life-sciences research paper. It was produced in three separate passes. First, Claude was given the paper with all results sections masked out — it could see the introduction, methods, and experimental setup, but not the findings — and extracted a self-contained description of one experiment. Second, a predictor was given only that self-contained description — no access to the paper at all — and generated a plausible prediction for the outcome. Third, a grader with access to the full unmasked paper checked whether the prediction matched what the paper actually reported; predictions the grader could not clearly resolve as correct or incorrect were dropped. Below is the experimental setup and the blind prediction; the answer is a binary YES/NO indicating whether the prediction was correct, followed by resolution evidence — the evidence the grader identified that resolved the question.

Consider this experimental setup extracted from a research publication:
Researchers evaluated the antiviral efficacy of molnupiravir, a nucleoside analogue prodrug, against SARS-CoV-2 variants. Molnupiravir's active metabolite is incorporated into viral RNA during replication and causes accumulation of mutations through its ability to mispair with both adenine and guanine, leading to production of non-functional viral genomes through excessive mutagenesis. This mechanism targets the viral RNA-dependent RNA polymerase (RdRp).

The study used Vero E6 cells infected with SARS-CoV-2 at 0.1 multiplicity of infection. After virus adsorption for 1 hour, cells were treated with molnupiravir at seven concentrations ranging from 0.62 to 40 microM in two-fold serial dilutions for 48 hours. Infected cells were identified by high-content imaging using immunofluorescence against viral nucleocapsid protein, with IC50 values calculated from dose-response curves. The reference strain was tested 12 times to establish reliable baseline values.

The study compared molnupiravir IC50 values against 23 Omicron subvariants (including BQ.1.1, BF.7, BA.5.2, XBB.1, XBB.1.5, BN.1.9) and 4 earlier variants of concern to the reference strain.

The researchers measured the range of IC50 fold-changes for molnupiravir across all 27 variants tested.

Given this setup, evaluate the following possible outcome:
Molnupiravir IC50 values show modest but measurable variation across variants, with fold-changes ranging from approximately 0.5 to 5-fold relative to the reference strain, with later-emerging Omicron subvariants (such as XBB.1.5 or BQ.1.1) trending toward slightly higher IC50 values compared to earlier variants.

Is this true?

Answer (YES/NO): NO